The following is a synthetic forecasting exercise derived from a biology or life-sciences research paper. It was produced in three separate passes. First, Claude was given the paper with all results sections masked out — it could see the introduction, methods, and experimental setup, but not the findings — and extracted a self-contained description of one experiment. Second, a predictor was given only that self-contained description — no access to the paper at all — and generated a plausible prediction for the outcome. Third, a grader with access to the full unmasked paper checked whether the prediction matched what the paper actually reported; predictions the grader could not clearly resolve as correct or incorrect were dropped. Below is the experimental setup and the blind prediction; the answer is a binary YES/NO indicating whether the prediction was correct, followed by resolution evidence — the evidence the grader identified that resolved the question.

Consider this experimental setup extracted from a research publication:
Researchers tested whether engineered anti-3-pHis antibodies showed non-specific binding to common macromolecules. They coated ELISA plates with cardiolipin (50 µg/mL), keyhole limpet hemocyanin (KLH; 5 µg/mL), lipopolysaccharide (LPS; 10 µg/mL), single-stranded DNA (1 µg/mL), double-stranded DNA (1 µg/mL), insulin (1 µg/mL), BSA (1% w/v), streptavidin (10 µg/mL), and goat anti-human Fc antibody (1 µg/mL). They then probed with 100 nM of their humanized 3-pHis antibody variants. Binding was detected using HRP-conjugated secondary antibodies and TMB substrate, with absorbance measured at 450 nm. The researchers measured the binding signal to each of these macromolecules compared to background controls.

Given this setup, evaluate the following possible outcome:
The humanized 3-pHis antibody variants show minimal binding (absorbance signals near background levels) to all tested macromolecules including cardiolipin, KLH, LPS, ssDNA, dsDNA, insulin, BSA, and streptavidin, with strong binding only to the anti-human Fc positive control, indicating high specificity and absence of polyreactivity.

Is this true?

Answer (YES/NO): NO